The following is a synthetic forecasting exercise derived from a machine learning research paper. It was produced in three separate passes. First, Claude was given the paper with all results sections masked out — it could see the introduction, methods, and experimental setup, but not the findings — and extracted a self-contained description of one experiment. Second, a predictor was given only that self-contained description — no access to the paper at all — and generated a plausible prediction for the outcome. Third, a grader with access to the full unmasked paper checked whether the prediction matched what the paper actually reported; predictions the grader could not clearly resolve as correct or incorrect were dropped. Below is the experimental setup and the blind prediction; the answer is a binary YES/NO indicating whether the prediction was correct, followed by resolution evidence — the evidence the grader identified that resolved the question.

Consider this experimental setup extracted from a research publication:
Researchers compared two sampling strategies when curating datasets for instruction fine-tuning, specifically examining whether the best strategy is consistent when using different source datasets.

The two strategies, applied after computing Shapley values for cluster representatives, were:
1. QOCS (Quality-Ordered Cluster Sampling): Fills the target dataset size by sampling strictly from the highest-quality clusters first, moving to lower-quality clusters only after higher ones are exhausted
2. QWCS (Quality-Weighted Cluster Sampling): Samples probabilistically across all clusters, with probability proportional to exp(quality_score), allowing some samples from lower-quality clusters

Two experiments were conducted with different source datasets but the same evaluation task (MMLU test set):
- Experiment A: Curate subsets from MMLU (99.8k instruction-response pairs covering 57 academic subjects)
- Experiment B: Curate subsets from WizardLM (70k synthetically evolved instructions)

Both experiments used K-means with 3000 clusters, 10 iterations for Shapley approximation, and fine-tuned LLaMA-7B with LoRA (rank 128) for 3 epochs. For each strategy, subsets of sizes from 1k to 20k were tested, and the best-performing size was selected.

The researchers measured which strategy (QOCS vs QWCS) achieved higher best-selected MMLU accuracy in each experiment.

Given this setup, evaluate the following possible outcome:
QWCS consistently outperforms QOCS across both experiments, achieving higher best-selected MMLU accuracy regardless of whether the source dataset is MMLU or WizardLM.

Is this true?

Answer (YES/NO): NO